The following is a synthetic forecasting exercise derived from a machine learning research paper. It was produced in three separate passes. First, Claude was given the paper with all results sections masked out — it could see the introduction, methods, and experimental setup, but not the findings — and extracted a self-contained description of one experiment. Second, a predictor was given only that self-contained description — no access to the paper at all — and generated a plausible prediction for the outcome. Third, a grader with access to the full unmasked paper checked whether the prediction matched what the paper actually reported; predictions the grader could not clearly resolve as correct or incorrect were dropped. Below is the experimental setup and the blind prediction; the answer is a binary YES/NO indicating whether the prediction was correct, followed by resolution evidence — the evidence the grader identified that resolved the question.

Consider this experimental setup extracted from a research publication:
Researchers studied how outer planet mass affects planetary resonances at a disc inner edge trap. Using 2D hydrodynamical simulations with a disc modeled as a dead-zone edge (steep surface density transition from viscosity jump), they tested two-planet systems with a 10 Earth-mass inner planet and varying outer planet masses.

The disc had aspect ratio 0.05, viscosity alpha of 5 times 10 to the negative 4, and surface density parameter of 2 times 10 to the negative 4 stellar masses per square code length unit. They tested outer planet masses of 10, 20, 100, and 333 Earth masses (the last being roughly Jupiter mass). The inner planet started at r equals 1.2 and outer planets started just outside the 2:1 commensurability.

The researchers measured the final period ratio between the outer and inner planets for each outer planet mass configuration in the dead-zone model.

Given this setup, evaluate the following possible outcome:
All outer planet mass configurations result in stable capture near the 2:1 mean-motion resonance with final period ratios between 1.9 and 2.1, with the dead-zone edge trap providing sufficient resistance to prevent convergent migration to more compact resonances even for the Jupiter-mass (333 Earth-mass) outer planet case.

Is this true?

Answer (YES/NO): NO